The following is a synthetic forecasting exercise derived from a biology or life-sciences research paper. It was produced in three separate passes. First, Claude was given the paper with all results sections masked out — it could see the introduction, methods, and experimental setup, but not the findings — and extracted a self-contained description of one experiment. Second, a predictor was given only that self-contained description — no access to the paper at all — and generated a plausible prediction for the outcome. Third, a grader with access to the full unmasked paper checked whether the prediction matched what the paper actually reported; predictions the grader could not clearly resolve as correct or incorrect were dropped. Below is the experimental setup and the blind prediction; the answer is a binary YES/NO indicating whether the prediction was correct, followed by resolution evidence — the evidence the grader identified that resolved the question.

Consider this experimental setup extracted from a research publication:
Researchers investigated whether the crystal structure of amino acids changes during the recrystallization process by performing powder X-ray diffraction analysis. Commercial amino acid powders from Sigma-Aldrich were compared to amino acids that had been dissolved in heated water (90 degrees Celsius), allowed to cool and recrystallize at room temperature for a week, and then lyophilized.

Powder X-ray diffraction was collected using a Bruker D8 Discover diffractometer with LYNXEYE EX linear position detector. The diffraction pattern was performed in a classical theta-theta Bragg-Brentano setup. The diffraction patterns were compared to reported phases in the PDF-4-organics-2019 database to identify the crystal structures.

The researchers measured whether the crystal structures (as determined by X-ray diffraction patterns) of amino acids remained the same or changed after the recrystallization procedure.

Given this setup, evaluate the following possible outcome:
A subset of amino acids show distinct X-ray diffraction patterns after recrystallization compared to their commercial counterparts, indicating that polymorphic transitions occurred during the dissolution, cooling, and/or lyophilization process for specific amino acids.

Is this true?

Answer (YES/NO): YES